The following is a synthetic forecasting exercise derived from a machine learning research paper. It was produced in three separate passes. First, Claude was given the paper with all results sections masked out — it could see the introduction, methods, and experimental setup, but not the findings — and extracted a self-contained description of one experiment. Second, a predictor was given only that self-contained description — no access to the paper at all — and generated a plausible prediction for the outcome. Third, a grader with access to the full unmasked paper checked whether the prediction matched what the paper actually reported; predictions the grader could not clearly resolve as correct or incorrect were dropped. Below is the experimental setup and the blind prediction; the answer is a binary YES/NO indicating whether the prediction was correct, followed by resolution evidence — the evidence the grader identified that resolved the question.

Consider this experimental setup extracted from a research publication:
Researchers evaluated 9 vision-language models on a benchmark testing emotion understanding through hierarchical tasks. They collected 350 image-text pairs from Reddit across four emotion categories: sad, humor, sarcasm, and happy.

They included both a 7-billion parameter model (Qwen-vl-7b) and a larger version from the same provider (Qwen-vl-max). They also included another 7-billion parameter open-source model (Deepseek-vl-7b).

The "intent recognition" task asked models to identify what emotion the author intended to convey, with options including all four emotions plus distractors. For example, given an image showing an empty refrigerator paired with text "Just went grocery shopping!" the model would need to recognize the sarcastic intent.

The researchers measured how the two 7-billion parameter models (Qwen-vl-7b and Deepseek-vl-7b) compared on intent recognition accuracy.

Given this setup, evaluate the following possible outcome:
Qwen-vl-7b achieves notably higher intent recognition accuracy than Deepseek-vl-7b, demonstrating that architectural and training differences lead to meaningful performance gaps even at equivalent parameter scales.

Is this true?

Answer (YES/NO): NO